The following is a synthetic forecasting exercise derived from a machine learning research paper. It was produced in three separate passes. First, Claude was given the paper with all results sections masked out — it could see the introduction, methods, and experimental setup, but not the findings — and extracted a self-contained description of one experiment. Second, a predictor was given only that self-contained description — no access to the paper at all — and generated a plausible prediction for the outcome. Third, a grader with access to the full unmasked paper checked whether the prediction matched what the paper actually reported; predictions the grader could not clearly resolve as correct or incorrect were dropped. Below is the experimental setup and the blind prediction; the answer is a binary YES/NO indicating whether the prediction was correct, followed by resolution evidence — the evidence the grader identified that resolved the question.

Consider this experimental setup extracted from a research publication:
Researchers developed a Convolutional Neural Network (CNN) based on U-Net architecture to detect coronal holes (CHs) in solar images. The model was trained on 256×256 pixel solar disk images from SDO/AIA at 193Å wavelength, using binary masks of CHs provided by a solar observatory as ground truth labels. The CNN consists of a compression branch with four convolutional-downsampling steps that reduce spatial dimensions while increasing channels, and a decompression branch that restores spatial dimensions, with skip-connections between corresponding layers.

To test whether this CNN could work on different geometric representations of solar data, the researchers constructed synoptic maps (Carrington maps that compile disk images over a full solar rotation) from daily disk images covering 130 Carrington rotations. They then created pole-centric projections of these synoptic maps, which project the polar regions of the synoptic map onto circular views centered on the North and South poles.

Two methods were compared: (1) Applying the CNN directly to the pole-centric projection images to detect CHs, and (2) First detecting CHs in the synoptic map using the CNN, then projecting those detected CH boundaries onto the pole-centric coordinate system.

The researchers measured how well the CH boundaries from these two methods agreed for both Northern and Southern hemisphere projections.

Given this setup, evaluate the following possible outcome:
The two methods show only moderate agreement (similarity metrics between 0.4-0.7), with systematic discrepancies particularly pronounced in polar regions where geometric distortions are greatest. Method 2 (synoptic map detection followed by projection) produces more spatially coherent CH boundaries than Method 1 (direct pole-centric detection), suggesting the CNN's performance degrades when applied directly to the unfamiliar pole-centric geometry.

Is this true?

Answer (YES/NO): NO